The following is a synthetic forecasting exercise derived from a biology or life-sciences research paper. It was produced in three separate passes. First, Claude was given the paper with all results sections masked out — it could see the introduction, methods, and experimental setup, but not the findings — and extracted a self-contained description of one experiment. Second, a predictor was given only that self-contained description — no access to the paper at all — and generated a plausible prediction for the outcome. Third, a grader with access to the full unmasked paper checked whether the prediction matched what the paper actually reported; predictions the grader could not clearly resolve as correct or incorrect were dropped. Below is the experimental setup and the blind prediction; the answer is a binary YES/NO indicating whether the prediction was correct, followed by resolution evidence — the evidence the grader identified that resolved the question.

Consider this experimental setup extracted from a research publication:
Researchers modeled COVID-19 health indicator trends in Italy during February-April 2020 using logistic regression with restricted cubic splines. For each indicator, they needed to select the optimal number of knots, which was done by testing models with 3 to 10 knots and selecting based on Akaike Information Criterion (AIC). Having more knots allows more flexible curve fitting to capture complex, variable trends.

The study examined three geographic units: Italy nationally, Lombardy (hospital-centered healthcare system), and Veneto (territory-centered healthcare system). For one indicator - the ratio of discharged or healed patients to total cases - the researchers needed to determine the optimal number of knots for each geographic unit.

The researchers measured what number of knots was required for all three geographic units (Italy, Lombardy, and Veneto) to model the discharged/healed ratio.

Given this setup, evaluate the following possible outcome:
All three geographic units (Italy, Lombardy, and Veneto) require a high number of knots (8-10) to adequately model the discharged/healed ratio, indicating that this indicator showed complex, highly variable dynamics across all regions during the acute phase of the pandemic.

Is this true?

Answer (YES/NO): YES